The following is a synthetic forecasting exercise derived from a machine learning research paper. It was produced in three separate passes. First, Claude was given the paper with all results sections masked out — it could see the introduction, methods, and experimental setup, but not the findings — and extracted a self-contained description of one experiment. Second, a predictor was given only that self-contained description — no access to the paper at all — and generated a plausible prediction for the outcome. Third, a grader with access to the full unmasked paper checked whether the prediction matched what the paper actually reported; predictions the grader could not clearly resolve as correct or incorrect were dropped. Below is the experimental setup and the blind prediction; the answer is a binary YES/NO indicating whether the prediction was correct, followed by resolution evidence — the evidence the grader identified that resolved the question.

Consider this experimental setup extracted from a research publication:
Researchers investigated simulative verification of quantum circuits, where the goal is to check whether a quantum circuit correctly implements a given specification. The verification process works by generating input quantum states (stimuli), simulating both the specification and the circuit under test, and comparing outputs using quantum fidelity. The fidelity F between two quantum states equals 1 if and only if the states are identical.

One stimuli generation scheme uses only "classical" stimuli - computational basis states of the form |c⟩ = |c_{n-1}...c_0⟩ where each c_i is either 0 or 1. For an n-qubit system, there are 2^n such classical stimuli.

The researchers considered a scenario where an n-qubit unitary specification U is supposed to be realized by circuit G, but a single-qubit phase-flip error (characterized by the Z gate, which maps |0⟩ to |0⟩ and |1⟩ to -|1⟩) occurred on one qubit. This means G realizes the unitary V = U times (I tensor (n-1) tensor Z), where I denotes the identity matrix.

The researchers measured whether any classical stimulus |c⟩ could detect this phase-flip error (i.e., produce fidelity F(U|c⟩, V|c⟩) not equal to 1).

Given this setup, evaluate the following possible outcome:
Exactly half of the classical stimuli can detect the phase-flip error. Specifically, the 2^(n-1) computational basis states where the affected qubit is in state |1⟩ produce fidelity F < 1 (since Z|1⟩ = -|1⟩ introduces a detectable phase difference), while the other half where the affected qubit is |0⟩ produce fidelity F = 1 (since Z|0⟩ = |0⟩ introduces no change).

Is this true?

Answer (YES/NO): NO